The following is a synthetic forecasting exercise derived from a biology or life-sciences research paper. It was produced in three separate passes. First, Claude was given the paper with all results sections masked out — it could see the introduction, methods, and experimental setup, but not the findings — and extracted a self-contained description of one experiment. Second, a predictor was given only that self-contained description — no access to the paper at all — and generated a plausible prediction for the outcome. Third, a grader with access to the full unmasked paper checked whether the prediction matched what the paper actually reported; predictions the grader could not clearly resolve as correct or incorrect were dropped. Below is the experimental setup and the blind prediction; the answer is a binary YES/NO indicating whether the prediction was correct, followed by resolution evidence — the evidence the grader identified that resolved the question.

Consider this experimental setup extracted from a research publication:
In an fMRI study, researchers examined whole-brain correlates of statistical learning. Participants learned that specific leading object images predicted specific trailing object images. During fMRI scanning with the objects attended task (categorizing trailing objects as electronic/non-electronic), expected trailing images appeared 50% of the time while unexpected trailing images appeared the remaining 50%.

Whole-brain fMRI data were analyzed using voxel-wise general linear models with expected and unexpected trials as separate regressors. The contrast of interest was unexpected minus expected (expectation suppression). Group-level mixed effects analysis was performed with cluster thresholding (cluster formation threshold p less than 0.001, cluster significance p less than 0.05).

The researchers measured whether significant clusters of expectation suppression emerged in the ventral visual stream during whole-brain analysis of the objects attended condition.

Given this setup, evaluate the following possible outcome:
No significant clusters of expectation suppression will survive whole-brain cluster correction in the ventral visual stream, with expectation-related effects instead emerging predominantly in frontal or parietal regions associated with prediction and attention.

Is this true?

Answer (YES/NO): NO